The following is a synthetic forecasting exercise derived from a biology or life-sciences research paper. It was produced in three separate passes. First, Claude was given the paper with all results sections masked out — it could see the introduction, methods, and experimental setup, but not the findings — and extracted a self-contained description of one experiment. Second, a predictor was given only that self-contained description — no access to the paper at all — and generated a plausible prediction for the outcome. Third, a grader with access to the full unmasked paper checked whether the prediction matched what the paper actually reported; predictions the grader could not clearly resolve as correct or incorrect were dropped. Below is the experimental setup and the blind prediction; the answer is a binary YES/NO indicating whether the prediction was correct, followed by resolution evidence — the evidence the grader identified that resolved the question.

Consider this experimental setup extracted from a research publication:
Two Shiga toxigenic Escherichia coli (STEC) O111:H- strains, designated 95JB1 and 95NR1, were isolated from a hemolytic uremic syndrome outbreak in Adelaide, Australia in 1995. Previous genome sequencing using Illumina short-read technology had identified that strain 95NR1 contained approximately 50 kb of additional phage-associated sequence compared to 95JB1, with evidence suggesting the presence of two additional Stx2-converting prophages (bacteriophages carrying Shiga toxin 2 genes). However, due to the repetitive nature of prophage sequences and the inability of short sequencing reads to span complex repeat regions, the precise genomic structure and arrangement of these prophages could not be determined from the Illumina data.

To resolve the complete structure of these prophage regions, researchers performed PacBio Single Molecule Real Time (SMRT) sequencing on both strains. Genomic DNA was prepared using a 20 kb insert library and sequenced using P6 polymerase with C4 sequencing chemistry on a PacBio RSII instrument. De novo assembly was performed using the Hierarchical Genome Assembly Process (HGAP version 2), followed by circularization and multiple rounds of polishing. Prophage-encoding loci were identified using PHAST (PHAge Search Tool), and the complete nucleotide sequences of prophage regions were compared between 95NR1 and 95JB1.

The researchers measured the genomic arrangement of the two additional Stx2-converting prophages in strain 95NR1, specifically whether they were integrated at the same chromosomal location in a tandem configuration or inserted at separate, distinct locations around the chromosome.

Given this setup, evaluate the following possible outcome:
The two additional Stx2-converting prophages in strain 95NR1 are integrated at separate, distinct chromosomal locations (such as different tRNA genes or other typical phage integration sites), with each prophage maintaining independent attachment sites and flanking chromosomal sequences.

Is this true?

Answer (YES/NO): NO